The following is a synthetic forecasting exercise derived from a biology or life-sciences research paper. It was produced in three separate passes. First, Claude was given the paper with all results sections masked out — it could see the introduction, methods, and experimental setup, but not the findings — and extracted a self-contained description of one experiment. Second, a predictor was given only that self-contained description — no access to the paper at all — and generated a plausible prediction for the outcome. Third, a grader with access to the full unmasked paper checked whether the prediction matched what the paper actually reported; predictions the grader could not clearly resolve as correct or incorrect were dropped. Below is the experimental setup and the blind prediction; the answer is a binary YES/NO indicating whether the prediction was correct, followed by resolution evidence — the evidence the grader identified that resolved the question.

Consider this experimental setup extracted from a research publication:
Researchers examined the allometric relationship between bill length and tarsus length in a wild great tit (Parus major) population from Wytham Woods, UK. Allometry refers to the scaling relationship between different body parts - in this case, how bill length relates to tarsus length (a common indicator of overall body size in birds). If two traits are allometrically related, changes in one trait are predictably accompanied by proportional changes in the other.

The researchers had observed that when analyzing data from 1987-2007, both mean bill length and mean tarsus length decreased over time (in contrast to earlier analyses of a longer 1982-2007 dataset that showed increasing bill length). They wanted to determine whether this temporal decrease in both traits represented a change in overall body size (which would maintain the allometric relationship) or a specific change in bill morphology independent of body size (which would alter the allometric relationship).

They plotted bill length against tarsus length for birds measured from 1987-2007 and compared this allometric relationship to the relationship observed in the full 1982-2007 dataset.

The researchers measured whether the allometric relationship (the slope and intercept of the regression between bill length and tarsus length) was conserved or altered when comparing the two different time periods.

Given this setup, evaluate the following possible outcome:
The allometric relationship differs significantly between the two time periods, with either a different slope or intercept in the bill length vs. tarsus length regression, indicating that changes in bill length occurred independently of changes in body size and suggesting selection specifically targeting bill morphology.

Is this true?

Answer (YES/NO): NO